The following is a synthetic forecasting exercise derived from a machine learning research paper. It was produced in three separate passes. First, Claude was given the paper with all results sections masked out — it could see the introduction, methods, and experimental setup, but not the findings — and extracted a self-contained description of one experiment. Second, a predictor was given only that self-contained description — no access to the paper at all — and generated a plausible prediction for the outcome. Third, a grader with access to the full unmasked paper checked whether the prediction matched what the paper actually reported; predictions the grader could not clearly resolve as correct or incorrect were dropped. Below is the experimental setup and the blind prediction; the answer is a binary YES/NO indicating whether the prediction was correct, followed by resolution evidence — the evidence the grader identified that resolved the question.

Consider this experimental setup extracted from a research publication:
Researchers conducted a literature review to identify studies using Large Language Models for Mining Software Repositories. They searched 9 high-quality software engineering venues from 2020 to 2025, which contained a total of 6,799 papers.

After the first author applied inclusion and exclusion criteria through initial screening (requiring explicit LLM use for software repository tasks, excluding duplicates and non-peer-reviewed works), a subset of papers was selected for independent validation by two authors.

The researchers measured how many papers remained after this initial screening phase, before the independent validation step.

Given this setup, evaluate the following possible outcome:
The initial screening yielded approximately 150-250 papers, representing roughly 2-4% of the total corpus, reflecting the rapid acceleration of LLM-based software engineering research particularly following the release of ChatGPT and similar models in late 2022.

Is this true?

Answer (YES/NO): NO